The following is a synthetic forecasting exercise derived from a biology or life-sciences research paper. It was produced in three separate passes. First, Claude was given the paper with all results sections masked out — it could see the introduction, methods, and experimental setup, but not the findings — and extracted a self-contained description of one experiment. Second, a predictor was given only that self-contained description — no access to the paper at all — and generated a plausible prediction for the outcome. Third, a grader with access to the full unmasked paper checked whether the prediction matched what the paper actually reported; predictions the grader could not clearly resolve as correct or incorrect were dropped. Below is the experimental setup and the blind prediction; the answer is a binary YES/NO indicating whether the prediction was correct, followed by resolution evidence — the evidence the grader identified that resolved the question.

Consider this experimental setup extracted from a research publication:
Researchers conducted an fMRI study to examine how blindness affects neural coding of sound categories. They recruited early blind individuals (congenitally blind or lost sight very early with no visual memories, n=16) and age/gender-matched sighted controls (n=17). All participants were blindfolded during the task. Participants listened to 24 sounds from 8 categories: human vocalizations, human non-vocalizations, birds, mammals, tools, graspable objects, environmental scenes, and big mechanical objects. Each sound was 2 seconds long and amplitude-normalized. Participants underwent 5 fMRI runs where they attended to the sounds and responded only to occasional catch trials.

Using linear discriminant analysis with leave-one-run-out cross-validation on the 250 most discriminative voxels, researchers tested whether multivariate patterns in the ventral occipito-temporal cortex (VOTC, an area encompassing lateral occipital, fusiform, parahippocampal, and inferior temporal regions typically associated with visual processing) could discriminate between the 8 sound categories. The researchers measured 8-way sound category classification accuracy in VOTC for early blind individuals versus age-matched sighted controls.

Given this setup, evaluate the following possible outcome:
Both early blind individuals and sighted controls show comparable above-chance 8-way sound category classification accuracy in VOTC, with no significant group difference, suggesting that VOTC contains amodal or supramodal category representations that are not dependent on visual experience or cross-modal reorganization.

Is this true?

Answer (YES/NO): NO